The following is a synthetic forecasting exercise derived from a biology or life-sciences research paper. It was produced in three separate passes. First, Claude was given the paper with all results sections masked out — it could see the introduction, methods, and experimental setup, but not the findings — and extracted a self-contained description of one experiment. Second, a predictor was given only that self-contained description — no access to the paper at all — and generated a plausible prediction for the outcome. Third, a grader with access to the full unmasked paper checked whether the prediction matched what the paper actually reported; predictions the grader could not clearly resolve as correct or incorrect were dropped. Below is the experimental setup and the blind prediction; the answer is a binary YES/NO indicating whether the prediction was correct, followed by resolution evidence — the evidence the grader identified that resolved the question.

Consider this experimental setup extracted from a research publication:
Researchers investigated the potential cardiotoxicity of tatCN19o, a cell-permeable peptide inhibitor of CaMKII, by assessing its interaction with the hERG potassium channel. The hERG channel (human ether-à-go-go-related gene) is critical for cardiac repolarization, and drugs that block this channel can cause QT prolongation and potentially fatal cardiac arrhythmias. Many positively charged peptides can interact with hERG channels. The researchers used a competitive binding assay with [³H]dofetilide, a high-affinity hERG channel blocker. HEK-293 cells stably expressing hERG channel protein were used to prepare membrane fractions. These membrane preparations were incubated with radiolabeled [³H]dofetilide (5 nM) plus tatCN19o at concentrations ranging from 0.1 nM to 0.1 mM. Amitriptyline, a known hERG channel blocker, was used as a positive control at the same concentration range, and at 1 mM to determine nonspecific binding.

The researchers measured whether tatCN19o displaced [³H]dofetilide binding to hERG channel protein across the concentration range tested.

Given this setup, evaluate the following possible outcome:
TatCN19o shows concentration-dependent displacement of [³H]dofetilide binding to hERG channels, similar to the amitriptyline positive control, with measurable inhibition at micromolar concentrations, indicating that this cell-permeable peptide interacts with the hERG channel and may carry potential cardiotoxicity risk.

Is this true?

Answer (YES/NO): NO